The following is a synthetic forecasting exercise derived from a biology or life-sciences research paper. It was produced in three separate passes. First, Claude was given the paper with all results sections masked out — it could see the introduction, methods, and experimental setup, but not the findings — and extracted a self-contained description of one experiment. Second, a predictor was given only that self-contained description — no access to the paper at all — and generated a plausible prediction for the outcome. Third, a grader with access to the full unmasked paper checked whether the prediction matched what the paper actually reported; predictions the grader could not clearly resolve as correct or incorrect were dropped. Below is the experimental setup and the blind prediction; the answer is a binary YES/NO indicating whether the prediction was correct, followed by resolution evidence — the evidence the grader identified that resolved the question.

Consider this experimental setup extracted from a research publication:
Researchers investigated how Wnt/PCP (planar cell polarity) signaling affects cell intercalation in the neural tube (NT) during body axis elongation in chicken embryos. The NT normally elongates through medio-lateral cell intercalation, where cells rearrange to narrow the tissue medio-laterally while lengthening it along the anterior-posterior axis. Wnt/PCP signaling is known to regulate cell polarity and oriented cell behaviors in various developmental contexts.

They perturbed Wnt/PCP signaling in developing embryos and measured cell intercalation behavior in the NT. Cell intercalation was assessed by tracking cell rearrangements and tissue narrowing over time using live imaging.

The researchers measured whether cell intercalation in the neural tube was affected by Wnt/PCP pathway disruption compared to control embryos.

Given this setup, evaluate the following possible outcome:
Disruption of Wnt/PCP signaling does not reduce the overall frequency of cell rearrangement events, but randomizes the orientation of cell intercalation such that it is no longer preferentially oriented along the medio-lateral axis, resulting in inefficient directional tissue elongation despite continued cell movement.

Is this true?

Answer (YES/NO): NO